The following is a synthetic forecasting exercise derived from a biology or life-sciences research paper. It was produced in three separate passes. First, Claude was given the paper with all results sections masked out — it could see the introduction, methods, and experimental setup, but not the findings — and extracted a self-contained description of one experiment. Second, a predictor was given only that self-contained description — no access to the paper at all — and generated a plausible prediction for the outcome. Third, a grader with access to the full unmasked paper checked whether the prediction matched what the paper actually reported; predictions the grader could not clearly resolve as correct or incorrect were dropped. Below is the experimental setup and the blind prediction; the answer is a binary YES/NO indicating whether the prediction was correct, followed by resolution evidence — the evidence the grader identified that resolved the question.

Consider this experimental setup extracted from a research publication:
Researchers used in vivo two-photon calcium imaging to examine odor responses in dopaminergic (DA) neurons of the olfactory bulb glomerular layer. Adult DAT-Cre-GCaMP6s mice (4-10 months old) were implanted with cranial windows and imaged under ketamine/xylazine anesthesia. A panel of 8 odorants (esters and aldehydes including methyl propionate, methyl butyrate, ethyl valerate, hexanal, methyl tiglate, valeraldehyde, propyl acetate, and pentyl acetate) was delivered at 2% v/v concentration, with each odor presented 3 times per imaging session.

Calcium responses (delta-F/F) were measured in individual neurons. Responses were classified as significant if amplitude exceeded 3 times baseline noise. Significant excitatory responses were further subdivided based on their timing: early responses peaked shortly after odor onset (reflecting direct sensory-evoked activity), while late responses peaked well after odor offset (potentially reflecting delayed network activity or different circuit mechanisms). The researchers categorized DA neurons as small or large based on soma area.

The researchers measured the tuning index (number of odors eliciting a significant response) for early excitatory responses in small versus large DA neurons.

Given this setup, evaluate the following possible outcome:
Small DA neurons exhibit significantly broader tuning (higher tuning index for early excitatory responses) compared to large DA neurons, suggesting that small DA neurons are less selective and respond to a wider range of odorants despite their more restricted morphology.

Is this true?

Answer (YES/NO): NO